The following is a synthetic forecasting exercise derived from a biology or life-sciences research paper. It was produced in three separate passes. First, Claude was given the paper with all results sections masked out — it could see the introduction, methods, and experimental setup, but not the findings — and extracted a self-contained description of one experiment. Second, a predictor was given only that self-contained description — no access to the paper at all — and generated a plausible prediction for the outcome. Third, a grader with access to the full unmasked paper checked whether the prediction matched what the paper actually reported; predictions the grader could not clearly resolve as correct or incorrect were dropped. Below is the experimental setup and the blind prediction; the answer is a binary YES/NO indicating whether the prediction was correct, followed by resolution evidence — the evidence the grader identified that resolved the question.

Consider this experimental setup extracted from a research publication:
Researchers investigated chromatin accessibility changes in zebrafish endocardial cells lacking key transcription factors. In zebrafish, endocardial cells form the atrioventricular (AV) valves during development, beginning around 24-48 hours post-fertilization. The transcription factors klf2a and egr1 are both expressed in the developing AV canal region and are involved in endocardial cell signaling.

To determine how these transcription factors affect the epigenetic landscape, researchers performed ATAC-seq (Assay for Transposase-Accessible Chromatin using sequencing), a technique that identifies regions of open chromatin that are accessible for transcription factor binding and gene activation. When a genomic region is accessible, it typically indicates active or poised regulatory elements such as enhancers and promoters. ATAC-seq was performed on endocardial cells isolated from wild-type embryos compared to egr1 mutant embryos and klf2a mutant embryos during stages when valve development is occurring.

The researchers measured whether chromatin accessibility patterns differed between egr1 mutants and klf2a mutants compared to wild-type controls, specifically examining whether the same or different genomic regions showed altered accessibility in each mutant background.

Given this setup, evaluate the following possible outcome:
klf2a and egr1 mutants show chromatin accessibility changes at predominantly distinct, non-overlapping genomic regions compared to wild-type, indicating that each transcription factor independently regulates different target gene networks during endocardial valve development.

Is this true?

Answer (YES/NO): YES